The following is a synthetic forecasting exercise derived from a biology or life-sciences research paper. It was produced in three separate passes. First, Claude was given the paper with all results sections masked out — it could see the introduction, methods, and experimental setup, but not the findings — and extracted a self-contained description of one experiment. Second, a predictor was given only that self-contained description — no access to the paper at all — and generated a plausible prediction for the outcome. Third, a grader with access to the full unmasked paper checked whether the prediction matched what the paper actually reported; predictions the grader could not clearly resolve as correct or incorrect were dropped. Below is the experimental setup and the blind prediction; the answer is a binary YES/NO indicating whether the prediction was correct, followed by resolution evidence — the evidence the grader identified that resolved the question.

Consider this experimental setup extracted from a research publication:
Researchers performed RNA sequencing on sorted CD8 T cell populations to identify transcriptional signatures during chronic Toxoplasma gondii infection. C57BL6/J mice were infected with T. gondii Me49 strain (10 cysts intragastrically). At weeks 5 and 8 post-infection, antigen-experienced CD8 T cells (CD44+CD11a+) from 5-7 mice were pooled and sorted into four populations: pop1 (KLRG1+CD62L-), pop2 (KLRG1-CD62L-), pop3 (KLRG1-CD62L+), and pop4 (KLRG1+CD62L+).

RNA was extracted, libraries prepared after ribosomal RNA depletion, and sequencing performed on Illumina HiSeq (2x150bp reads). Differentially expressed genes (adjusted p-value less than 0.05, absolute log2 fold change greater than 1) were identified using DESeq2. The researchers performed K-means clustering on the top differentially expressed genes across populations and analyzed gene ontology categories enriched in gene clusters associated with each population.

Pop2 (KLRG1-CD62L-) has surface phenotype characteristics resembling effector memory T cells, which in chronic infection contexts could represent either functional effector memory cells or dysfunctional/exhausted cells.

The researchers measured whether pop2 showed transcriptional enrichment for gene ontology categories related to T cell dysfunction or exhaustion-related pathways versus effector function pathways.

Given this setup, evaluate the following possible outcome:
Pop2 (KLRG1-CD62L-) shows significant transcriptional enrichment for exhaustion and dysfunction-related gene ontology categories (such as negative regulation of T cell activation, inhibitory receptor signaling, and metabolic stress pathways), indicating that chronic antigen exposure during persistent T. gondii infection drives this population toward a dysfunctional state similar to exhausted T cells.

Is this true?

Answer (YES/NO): YES